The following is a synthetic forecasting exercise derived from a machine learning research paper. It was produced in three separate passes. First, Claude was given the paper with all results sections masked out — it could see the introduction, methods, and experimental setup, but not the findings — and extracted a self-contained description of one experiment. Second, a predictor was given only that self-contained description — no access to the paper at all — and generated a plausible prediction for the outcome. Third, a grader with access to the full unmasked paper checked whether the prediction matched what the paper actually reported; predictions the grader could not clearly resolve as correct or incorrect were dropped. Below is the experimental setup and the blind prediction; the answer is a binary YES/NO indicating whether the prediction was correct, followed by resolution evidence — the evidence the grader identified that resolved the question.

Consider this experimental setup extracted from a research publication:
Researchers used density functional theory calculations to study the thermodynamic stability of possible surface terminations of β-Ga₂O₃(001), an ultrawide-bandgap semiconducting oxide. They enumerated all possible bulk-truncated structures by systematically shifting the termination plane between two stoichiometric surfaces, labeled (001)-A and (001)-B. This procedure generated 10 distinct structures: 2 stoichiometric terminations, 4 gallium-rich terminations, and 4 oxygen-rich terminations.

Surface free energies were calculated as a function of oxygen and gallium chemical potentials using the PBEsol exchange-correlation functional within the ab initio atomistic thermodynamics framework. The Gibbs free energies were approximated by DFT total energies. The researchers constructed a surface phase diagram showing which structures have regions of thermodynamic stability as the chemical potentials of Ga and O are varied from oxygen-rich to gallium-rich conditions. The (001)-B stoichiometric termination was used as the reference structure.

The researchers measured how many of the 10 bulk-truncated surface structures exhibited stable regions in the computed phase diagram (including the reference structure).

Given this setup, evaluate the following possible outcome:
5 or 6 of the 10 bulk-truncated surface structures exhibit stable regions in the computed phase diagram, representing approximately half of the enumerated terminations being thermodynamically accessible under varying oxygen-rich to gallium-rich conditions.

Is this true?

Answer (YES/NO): NO